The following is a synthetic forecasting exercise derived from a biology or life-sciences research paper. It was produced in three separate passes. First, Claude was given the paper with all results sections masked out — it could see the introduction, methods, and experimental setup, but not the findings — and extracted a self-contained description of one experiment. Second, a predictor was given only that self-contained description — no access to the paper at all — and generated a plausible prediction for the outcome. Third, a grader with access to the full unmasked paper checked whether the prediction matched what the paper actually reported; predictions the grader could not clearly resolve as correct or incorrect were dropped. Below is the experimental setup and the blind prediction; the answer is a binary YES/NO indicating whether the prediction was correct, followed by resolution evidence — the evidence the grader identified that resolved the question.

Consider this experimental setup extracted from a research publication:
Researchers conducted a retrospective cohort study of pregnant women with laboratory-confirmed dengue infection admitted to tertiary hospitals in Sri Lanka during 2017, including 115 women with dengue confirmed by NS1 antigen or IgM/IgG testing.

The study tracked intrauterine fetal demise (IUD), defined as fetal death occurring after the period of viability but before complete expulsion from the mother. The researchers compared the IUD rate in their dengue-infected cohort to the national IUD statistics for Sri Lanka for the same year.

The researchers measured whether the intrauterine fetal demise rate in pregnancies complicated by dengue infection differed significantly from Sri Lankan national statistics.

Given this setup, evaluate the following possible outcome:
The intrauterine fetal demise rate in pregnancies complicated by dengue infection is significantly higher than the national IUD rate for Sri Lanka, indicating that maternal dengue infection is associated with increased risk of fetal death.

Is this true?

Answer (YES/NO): YES